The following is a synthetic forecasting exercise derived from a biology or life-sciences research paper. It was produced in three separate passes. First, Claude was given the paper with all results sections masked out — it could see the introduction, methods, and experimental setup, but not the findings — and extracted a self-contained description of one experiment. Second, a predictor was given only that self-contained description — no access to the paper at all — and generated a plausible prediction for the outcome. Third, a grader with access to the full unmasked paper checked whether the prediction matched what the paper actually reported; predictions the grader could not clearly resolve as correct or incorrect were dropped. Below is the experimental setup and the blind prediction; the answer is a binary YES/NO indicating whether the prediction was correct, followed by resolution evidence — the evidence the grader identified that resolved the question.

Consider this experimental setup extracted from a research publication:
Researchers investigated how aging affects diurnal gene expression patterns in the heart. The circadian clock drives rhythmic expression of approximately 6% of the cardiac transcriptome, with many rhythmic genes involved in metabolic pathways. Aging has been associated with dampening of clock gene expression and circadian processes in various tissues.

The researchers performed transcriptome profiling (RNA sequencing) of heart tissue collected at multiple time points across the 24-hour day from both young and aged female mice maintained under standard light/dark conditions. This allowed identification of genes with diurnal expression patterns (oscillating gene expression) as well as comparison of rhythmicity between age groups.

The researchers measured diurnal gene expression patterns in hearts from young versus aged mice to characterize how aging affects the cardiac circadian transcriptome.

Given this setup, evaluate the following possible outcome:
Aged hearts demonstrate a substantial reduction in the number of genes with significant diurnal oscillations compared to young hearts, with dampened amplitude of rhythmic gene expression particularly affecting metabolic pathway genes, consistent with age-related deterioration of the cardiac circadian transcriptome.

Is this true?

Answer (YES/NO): NO